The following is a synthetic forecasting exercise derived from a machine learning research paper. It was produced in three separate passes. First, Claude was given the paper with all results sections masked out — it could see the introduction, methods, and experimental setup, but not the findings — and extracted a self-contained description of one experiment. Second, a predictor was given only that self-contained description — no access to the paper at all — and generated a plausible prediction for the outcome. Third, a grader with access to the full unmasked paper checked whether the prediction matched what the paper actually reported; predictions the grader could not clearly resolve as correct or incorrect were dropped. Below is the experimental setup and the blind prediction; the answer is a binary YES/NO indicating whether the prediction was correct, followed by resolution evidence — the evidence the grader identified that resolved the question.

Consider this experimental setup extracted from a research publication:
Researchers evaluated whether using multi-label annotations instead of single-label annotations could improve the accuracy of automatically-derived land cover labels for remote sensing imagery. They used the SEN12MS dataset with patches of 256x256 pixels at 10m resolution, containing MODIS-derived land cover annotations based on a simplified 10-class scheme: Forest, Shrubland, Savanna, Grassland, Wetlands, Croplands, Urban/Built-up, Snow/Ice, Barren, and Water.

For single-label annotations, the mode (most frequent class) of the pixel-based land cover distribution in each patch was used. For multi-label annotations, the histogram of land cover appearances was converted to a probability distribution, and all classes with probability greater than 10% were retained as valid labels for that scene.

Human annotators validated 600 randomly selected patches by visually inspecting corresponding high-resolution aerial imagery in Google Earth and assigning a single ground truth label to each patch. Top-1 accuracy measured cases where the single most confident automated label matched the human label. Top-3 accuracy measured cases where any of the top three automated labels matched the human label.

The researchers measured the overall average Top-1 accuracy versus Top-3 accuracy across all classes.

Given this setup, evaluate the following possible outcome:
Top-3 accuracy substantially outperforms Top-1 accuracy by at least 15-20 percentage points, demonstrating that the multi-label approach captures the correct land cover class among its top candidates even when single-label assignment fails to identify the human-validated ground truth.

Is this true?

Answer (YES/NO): NO